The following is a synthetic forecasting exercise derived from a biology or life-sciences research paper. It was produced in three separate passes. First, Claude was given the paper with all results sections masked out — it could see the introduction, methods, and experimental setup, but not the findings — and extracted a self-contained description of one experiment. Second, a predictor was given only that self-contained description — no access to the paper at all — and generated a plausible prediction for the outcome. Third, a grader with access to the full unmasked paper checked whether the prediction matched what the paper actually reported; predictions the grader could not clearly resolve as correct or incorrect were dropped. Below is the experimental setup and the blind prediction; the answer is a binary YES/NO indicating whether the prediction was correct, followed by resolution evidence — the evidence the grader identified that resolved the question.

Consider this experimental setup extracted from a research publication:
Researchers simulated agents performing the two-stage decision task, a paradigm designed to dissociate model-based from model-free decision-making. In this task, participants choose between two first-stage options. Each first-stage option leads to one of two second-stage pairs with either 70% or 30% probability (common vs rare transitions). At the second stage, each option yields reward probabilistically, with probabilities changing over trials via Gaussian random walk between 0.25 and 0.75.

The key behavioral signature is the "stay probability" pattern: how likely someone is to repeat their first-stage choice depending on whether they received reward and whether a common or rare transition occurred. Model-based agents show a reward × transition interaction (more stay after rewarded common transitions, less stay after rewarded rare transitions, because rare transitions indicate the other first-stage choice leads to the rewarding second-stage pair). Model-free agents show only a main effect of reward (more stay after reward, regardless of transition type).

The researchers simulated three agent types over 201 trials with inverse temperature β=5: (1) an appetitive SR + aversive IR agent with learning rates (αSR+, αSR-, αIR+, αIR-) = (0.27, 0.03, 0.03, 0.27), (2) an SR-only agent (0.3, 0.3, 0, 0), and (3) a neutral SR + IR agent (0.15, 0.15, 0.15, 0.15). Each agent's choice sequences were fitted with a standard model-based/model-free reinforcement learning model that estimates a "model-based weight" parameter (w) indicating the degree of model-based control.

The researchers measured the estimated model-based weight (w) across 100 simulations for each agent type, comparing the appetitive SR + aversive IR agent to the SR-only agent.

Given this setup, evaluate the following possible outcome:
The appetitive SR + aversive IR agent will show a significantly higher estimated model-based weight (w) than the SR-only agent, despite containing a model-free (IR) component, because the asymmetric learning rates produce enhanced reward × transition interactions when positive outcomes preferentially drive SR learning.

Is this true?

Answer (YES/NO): NO